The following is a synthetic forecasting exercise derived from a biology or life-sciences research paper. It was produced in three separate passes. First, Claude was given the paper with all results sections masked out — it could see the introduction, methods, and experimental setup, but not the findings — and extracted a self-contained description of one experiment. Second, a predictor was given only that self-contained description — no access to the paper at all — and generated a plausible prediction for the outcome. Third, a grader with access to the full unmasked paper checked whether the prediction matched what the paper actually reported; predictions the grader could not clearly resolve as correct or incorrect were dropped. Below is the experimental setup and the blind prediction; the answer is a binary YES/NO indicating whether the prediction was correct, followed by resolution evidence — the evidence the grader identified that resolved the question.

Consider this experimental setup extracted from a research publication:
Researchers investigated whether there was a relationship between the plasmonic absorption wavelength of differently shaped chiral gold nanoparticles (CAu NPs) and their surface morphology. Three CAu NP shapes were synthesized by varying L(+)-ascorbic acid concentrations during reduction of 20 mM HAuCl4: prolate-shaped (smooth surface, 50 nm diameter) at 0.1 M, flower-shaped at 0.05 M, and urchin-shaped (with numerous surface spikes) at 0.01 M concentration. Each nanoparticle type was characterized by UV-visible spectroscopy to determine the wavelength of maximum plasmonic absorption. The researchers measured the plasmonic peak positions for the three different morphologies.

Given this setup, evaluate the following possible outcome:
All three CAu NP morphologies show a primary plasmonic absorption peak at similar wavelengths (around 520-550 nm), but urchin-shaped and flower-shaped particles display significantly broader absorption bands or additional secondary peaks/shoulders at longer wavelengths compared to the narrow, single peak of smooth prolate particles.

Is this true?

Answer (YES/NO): NO